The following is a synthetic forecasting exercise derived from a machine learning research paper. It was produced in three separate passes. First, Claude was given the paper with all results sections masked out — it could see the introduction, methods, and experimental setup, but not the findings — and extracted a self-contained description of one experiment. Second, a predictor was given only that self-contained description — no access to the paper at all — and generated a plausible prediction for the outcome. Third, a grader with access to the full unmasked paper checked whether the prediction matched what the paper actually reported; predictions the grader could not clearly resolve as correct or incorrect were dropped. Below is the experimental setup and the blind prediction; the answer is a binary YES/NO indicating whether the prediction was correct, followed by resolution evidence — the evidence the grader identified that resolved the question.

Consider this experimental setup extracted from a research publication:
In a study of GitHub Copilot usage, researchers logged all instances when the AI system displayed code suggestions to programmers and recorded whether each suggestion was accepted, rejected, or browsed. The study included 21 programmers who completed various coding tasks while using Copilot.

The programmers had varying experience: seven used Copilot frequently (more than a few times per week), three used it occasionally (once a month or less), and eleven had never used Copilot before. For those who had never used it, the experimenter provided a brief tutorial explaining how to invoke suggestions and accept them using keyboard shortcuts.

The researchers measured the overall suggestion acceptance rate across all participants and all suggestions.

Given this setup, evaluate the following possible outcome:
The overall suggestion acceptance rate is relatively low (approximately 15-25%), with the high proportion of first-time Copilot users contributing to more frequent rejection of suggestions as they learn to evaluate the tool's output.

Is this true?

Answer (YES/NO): NO